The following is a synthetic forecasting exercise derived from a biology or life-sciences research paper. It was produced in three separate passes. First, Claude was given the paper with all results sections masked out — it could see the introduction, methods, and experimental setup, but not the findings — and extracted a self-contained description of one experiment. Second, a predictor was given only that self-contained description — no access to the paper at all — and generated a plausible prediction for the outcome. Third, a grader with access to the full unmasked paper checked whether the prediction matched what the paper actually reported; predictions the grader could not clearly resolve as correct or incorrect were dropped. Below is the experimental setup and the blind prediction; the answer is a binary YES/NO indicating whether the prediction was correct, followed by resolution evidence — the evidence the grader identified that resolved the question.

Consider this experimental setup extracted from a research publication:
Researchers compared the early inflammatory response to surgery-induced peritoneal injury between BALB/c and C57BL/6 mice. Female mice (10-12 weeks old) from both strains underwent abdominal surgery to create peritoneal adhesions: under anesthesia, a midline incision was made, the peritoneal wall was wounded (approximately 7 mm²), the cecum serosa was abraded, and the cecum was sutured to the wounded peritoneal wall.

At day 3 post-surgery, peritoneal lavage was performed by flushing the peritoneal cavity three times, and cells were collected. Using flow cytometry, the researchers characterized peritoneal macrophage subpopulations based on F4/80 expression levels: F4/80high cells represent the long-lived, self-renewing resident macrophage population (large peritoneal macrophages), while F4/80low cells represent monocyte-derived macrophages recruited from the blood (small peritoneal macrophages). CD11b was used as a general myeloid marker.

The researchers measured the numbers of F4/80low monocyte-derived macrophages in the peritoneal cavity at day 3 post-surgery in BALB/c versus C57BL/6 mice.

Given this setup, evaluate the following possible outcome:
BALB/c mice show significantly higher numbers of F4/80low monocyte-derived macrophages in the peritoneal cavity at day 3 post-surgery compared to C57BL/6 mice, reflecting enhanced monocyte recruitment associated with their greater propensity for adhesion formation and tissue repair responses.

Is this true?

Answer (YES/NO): NO